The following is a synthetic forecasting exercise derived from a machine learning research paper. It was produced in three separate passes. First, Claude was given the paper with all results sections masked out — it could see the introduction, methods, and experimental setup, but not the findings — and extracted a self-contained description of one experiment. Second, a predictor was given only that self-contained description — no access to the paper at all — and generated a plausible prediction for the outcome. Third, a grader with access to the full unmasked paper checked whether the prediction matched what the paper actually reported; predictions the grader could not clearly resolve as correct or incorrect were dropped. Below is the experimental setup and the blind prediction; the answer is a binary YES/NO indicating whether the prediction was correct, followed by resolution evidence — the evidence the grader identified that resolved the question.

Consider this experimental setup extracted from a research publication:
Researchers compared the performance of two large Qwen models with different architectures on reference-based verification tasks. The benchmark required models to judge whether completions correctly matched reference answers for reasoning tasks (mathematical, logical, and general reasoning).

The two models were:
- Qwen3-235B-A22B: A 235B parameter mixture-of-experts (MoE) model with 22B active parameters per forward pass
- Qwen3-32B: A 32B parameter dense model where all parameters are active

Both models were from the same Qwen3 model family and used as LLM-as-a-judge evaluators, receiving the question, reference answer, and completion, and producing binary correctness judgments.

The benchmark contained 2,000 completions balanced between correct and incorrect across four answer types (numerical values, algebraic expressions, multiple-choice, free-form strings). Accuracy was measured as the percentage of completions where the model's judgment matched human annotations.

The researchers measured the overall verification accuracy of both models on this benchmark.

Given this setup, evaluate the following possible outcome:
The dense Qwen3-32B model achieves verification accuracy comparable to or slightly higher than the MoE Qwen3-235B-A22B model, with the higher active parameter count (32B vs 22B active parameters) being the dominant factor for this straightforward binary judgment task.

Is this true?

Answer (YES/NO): YES